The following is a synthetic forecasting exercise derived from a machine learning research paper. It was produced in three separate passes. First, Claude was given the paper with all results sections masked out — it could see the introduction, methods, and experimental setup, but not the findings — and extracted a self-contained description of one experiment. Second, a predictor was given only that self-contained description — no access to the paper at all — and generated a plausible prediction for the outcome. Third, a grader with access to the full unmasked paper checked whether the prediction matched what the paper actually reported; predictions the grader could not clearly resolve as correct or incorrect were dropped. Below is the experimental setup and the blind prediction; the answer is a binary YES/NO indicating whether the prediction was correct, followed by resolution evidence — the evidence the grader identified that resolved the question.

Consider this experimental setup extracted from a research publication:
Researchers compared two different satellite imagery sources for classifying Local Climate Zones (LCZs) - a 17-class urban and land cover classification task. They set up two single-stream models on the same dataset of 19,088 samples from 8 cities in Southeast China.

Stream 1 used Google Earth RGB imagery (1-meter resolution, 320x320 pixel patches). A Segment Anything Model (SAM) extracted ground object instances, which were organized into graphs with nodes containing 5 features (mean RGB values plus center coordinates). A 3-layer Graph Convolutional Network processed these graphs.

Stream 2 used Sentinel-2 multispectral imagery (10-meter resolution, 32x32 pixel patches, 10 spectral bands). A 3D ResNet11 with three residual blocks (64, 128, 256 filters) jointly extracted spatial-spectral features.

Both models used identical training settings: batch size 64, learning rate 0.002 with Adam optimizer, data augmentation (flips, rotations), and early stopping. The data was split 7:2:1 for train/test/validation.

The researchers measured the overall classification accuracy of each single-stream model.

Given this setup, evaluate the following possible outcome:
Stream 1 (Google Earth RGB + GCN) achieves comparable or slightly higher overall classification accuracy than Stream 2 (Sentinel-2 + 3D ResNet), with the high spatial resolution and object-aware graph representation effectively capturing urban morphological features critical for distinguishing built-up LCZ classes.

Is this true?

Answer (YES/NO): NO